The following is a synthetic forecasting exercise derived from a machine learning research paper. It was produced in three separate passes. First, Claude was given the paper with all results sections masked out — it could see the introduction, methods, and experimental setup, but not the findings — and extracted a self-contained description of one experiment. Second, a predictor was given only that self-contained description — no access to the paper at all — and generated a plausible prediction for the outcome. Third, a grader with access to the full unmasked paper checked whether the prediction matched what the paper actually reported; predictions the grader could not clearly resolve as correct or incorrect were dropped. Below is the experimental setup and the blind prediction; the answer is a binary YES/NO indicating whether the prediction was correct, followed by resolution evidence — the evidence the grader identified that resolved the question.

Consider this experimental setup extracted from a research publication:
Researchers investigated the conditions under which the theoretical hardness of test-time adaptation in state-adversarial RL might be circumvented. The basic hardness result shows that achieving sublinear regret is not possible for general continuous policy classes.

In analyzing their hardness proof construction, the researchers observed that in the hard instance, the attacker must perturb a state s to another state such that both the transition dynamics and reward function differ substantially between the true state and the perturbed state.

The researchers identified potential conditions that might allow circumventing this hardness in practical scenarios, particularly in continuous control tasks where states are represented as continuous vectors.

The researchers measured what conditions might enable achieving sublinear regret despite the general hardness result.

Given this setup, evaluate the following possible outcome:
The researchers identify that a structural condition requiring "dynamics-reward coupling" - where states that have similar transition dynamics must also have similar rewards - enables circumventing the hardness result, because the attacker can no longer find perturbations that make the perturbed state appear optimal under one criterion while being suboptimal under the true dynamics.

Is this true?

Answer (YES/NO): NO